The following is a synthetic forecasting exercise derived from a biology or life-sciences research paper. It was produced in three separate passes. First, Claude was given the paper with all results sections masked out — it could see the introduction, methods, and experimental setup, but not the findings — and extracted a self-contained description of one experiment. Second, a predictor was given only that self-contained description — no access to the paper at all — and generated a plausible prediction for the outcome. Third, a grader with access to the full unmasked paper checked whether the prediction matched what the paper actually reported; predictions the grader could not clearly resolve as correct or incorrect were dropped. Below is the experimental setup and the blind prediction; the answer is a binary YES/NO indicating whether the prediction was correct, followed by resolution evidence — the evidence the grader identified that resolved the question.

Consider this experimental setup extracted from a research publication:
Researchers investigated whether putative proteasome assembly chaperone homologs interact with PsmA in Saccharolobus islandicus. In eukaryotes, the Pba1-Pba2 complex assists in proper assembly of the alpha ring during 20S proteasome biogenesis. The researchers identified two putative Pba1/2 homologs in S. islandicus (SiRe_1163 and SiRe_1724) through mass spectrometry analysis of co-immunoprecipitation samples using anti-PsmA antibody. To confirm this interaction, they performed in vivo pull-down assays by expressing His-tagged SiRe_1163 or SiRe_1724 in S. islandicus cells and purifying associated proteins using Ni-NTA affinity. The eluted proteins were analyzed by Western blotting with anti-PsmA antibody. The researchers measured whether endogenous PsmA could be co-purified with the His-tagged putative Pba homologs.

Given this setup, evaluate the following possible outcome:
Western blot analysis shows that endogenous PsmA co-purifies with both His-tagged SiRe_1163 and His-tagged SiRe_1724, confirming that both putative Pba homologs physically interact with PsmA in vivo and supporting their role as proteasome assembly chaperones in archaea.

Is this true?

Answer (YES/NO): YES